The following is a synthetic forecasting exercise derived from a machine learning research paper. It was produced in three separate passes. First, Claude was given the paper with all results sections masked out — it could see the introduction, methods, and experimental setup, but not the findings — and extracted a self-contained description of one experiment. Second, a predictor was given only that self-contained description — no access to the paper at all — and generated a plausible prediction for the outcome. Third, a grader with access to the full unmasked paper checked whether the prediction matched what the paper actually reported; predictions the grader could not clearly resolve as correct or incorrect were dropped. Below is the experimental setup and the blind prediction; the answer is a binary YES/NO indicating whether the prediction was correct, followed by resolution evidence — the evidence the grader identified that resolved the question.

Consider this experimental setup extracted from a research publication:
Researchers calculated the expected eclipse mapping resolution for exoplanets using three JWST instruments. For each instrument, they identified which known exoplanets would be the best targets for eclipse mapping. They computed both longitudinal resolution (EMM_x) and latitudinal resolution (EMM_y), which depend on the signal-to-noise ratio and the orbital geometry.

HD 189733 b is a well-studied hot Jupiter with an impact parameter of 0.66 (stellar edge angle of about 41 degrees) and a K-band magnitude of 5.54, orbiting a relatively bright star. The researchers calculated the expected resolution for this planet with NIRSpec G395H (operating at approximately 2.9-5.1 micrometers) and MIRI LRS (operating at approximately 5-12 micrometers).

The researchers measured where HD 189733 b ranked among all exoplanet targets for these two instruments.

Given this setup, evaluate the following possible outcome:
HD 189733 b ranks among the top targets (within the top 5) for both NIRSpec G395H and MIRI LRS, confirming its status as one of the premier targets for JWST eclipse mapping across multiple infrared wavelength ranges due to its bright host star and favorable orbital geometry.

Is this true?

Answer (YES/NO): YES